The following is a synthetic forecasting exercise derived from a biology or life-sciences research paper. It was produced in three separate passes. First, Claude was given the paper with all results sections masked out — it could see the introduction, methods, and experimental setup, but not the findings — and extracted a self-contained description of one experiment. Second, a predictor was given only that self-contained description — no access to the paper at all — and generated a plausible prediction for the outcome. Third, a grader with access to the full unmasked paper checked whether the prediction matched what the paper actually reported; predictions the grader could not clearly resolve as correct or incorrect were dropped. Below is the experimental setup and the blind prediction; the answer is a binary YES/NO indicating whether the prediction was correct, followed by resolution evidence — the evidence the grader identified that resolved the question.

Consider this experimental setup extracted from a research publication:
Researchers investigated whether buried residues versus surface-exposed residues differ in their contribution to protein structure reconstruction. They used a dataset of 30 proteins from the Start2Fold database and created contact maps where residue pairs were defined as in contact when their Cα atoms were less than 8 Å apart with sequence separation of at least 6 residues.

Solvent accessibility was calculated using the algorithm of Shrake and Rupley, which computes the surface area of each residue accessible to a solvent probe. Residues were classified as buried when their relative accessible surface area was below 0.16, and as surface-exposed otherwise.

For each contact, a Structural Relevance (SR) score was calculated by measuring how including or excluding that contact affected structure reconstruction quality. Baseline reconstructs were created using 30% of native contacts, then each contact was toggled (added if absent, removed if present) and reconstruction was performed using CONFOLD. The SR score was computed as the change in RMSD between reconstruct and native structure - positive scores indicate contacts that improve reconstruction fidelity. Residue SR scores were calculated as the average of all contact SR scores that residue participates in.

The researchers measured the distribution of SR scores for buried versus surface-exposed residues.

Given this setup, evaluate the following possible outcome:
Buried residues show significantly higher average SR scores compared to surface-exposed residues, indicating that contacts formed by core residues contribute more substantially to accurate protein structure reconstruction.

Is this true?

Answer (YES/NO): NO